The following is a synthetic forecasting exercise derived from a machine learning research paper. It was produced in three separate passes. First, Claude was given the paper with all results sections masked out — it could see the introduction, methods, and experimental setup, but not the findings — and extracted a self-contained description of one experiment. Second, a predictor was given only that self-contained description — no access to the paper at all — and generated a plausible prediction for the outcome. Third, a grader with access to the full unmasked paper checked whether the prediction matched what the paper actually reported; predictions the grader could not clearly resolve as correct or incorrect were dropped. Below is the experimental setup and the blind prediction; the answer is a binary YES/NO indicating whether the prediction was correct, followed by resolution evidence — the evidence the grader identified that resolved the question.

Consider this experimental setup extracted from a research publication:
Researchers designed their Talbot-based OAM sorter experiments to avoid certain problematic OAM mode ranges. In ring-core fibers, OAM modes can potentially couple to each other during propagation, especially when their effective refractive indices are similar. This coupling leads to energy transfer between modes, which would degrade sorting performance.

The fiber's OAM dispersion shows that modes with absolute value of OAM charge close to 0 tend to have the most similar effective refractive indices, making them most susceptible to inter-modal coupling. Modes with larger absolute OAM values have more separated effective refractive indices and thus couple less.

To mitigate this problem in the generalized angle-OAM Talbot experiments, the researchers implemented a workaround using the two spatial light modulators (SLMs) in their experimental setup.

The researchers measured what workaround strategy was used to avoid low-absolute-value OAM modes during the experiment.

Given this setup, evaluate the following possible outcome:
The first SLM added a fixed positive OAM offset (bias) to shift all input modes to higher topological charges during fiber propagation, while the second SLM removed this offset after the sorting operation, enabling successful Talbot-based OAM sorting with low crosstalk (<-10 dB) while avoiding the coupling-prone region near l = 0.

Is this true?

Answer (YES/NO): NO